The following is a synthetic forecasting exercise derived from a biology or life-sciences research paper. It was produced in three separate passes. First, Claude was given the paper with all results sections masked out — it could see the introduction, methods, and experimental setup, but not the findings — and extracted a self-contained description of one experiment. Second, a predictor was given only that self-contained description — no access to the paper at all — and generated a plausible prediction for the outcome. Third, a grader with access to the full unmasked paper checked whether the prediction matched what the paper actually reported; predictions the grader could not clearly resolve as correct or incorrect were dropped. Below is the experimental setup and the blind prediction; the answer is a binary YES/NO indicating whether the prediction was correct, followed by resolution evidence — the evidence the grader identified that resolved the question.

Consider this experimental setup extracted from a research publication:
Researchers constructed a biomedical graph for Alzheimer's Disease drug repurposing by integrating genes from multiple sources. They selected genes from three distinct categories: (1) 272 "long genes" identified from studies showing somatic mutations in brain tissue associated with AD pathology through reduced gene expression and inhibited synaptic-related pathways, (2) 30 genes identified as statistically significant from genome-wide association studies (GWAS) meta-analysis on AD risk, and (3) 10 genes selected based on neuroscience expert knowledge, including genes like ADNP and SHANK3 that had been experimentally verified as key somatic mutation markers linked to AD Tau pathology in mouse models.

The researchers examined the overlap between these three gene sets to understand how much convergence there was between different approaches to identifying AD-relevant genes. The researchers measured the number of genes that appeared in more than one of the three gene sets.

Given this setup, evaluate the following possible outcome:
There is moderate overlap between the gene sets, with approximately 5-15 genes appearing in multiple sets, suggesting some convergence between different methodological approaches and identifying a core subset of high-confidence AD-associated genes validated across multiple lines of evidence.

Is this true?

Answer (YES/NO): NO